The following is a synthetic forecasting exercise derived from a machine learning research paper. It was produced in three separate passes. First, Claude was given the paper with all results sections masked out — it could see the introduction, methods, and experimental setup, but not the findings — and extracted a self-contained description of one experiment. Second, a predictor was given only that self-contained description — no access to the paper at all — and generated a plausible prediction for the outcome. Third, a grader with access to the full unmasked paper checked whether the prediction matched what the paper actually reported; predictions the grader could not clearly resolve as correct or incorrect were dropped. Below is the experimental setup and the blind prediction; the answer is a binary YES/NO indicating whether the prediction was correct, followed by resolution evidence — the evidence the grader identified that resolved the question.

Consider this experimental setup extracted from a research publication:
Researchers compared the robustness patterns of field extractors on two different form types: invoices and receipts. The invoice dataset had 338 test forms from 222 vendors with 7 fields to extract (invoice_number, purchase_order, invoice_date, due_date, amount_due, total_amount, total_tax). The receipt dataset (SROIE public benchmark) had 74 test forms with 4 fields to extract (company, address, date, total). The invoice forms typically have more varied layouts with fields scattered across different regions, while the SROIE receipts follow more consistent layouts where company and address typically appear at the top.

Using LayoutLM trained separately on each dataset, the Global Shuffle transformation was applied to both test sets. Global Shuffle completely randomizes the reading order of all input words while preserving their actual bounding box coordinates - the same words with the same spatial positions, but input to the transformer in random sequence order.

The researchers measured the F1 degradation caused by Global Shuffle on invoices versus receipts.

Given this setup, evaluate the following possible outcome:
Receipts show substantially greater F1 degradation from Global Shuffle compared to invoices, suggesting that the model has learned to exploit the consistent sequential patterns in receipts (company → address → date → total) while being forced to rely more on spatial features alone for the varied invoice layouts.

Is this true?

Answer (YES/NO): YES